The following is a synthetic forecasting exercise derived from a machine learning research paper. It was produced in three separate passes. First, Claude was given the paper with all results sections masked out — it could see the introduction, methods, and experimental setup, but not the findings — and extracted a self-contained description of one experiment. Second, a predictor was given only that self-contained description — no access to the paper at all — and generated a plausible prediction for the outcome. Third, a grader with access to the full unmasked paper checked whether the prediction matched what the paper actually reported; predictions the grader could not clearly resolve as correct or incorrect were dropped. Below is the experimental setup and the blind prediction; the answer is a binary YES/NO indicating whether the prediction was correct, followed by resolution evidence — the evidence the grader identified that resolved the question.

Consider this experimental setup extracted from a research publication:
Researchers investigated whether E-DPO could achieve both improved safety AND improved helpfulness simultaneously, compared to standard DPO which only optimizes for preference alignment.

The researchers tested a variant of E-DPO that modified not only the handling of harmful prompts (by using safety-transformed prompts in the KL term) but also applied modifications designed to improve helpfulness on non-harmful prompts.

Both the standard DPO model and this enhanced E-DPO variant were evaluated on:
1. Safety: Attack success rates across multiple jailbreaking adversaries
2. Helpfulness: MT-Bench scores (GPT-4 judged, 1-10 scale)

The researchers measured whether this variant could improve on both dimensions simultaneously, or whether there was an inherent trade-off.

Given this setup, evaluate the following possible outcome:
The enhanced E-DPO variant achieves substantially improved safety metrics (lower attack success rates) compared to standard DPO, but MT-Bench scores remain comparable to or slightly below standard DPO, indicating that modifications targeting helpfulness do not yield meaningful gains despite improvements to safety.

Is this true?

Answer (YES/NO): NO